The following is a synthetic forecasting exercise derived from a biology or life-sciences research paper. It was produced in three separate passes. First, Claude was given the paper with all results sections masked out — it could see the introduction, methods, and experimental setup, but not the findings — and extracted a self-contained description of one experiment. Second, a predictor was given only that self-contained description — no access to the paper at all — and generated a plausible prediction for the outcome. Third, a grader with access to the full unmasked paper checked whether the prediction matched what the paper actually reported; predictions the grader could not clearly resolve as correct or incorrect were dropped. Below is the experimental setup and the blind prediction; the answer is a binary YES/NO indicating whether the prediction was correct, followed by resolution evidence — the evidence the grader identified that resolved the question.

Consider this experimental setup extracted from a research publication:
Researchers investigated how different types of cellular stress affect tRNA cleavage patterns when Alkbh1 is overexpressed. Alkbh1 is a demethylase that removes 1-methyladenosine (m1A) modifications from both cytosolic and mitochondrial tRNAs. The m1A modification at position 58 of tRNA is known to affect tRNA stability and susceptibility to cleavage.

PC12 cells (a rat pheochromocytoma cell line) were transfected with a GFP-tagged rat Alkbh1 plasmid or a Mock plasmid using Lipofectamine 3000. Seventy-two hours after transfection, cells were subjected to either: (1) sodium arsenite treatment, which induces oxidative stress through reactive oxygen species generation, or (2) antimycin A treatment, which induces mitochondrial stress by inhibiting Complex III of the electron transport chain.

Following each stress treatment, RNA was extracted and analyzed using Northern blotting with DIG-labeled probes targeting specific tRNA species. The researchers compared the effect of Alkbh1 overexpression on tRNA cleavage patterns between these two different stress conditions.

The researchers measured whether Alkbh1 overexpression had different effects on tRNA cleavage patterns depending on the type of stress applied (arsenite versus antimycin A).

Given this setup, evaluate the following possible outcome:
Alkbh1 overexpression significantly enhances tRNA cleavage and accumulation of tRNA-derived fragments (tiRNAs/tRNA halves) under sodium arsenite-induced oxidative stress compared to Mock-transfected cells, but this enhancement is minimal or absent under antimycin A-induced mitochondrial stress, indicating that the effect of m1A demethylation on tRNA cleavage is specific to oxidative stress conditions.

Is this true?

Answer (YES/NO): NO